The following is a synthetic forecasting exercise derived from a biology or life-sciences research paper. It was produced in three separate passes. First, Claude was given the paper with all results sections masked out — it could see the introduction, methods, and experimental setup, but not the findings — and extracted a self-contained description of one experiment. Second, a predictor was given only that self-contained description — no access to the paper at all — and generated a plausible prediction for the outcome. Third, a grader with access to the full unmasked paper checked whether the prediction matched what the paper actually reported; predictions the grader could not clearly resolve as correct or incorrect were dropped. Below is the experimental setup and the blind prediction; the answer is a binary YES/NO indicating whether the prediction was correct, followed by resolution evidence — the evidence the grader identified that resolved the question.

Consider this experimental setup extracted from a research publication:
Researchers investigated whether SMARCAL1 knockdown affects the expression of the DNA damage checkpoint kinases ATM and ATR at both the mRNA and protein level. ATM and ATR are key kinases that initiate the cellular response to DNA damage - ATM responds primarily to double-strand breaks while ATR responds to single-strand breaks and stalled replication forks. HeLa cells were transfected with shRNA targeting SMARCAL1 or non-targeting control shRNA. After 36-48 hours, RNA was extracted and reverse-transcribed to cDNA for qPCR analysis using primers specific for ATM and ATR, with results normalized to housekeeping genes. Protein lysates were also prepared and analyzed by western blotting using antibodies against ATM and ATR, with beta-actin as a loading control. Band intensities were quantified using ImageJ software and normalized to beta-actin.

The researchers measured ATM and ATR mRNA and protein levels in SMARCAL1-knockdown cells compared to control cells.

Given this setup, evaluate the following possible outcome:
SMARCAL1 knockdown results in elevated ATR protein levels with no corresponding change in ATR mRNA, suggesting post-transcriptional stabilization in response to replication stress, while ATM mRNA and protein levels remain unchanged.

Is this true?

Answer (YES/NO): NO